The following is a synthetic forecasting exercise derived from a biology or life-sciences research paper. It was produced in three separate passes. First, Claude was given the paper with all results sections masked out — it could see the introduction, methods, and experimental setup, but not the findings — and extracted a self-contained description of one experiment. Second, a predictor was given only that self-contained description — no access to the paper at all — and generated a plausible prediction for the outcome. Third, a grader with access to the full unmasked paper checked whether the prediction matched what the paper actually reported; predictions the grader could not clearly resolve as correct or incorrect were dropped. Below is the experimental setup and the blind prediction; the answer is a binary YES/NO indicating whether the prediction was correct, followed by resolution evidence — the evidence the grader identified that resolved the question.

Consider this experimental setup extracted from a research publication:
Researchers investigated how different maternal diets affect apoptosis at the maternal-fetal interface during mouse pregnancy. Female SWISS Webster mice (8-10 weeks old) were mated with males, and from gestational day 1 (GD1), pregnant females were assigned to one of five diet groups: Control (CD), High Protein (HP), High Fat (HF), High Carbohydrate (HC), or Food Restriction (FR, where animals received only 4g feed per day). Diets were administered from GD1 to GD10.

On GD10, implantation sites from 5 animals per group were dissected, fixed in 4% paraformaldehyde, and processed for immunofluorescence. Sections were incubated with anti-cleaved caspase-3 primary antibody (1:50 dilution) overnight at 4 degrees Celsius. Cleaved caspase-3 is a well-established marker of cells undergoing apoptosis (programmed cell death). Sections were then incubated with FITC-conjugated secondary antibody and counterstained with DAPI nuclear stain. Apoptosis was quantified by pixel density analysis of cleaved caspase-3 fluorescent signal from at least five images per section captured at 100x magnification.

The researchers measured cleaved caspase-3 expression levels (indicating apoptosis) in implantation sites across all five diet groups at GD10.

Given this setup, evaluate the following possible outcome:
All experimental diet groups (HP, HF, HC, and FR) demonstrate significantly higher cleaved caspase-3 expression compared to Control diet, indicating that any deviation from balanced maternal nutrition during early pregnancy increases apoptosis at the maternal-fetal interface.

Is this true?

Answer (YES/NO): NO